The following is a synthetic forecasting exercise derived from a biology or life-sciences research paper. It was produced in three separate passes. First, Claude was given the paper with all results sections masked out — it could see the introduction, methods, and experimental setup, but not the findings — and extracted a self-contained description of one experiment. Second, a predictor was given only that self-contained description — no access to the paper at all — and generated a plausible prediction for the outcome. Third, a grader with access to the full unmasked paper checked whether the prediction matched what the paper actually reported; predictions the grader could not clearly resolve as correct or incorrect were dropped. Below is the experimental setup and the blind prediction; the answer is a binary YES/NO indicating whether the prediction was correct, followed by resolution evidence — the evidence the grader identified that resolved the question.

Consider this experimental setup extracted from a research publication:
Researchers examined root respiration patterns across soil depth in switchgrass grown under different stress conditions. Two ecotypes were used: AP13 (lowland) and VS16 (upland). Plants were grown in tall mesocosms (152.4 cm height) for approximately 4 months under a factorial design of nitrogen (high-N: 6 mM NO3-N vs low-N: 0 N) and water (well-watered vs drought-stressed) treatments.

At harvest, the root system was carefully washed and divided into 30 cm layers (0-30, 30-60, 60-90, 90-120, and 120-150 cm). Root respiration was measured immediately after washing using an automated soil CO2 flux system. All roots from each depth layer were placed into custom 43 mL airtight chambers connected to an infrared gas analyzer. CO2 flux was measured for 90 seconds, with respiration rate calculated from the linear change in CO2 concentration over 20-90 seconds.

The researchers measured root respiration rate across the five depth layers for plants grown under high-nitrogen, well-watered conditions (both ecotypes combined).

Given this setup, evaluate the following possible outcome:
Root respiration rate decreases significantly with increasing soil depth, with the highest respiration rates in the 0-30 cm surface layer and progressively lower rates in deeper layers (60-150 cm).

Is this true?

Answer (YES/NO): NO